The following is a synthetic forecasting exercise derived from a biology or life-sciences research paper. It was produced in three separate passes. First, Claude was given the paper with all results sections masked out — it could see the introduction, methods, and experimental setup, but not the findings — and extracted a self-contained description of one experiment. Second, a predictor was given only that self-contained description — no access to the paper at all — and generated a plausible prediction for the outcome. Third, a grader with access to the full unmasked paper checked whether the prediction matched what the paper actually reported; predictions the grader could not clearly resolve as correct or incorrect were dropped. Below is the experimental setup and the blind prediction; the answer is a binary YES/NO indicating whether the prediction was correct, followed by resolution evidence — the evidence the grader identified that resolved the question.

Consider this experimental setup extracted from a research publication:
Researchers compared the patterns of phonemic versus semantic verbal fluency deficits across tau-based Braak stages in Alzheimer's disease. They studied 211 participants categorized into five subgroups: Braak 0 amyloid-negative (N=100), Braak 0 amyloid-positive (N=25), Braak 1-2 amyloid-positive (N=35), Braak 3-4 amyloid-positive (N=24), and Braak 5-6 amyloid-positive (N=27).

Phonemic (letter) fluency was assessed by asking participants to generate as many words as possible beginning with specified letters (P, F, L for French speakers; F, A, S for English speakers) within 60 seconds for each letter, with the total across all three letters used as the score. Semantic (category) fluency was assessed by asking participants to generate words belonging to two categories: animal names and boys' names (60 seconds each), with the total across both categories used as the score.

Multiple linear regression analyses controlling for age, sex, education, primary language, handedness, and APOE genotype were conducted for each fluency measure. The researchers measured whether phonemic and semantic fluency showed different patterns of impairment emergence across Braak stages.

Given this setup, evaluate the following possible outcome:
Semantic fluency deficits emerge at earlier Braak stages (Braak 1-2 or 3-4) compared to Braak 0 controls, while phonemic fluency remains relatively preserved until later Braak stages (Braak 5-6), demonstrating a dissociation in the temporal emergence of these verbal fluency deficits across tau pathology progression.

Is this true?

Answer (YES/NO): NO